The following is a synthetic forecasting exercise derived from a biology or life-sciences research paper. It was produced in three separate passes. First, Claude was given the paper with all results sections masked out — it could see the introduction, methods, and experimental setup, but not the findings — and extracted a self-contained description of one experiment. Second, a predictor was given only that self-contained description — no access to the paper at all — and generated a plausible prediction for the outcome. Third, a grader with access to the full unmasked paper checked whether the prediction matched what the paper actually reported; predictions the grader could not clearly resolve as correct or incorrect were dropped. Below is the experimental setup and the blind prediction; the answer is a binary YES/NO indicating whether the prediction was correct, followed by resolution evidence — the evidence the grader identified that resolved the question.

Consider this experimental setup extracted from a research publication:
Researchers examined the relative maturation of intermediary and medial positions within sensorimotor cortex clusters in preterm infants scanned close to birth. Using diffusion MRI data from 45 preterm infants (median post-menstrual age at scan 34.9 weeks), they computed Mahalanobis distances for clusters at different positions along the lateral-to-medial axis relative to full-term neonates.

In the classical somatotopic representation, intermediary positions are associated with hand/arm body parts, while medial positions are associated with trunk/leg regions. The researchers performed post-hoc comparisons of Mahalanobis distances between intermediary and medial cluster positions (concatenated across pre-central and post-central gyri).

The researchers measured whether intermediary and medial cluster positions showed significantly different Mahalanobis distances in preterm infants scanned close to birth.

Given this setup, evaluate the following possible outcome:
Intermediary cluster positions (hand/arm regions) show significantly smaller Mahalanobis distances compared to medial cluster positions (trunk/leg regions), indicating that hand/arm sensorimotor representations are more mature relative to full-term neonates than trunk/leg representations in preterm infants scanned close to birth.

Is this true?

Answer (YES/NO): NO